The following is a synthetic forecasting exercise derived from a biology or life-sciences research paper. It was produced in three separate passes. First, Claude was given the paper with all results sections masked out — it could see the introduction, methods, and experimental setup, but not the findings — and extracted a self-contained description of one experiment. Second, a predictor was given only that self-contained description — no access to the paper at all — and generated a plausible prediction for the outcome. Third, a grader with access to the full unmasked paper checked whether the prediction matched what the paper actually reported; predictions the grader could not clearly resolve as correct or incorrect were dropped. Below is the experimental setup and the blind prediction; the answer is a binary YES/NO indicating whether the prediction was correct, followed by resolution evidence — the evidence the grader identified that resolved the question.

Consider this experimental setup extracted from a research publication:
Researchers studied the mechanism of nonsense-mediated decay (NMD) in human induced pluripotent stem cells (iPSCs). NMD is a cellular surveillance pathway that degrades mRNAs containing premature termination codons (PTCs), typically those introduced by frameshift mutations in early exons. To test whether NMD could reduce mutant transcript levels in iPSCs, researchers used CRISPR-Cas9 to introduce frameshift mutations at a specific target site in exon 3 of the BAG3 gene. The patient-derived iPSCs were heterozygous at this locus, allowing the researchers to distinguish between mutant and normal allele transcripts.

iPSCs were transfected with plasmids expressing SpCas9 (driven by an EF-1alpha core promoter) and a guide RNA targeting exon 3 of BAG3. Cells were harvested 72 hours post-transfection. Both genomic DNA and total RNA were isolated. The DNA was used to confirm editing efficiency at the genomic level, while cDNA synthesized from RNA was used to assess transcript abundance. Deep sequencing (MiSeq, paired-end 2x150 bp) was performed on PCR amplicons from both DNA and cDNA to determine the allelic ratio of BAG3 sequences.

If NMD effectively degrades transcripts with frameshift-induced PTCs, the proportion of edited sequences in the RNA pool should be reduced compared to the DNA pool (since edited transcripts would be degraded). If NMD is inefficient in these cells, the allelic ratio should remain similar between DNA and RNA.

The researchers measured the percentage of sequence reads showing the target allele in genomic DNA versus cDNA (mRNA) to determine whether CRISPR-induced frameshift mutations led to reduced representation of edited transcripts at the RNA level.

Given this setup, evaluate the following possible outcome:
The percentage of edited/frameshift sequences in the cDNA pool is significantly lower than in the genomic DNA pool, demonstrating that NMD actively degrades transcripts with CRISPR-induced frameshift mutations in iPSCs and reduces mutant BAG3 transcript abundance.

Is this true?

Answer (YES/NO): NO